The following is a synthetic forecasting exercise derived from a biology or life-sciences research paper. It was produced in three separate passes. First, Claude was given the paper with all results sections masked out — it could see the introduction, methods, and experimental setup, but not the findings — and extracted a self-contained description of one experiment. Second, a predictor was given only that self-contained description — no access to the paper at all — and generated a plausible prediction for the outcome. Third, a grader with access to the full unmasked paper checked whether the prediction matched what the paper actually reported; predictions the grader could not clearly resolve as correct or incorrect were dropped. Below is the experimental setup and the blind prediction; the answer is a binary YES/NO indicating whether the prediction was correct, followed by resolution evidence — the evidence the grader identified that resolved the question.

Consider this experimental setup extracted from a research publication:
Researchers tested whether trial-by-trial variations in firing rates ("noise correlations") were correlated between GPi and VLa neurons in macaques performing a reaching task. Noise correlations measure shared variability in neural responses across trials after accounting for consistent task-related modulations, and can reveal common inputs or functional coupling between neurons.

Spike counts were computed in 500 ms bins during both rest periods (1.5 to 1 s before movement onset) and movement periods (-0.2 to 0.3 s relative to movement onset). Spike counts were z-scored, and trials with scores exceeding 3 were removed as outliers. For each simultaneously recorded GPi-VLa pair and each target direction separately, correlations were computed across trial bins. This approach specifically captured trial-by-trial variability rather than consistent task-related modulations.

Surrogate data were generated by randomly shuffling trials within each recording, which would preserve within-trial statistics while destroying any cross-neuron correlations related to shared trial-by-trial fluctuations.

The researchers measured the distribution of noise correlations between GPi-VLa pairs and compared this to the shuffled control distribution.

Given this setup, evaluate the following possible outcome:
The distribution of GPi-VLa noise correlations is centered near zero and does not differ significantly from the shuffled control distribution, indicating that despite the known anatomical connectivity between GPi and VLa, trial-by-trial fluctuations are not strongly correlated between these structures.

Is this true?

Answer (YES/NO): YES